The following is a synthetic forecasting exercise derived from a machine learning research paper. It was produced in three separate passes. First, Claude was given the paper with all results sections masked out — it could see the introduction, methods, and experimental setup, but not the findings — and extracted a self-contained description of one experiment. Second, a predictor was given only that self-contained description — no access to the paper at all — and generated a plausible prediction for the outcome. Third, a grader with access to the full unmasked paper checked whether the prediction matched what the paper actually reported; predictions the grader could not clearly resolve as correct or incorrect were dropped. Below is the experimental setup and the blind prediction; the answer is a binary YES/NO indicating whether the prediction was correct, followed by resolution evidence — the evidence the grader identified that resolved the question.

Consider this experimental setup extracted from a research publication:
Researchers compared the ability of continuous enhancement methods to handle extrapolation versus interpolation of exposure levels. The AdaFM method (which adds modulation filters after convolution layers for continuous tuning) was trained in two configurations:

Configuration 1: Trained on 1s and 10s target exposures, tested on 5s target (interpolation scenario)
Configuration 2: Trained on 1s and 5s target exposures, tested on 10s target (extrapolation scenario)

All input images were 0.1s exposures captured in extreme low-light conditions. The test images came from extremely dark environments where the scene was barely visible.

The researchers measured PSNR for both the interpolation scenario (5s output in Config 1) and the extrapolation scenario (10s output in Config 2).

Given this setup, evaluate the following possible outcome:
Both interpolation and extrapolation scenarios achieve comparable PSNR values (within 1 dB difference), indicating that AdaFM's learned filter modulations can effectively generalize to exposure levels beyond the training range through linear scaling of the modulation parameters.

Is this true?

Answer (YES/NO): NO